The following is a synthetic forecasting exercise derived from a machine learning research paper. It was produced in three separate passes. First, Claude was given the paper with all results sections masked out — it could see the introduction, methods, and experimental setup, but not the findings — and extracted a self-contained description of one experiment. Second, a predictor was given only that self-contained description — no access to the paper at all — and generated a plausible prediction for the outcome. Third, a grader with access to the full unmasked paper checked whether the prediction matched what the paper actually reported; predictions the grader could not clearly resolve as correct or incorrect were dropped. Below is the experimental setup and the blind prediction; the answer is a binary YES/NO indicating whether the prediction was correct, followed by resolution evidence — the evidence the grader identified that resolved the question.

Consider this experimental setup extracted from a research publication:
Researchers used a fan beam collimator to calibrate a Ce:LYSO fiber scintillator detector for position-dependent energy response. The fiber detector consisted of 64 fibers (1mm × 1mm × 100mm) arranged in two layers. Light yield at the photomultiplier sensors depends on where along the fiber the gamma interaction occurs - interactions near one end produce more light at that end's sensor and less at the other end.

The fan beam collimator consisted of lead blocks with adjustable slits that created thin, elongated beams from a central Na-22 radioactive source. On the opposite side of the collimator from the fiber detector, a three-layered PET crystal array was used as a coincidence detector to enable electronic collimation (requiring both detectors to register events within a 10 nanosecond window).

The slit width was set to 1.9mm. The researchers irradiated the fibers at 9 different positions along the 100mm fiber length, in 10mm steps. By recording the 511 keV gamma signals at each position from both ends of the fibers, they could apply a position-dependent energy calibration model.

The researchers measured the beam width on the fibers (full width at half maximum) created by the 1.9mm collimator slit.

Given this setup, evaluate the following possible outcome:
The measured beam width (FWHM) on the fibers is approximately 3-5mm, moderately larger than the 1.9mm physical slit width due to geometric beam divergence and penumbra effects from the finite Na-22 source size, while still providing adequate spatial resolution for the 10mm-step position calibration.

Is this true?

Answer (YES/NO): NO